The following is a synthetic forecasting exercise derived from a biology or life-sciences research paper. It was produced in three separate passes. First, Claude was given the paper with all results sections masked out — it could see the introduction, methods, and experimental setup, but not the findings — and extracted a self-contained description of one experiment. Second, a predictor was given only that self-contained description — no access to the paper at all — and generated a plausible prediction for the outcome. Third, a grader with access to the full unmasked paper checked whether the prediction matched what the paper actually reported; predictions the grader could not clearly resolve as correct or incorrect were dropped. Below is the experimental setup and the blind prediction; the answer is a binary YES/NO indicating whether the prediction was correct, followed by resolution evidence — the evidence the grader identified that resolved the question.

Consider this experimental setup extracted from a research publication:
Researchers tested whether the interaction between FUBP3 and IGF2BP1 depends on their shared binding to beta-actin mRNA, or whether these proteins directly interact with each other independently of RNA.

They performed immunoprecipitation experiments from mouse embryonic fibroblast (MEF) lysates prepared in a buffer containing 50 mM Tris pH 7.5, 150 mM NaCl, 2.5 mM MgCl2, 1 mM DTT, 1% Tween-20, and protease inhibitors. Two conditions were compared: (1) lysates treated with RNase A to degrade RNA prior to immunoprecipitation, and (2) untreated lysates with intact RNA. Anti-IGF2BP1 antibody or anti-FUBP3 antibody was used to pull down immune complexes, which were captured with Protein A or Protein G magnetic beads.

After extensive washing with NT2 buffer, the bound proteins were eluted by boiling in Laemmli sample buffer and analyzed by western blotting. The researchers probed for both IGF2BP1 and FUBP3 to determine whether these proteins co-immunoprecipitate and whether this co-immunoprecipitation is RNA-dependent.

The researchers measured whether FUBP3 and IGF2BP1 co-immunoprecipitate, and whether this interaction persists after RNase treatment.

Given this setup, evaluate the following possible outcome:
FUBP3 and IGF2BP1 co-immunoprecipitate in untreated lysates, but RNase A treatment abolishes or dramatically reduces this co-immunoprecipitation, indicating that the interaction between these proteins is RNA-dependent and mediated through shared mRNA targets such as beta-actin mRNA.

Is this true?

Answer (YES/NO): YES